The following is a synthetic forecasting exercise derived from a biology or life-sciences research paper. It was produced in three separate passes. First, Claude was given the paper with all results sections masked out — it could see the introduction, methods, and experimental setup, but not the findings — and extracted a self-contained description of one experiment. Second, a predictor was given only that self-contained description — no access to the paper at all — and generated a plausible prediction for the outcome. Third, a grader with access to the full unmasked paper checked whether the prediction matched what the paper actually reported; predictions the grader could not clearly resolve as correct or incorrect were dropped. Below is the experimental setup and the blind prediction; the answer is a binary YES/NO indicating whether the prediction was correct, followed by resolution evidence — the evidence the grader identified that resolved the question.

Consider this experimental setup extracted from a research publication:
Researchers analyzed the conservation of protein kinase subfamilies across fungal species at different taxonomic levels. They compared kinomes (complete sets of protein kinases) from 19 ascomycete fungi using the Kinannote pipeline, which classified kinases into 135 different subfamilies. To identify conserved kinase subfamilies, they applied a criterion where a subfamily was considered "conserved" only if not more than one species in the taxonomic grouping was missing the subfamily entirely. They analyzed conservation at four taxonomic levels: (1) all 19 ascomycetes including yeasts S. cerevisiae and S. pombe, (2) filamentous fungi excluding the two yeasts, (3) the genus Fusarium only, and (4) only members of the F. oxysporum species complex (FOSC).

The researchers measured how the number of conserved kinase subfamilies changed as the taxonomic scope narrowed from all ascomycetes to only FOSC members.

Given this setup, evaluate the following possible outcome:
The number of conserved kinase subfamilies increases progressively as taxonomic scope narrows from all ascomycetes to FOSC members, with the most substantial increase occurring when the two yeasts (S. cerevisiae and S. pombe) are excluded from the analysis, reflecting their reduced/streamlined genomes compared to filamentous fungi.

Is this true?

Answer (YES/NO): NO